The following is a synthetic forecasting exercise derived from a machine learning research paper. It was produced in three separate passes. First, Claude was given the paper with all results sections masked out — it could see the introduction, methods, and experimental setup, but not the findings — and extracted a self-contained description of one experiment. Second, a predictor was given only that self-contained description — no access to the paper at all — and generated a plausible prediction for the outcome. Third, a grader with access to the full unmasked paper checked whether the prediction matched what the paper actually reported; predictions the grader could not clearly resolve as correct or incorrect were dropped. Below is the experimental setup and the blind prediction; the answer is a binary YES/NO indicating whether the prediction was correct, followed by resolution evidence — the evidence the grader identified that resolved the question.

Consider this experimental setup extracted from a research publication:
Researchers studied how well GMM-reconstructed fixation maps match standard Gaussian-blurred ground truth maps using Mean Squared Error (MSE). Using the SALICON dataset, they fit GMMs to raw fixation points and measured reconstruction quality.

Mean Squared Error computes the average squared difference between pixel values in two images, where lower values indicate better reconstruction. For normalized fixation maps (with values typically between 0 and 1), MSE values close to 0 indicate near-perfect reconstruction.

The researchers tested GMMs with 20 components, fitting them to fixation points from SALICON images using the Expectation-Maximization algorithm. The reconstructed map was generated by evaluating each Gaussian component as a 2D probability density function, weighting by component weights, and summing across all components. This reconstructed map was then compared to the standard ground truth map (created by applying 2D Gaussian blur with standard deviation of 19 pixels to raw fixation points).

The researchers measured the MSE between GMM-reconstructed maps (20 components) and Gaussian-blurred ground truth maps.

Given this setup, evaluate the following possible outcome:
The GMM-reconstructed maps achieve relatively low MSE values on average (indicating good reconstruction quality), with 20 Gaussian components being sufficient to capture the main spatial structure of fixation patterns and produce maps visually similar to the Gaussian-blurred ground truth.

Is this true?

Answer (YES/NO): YES